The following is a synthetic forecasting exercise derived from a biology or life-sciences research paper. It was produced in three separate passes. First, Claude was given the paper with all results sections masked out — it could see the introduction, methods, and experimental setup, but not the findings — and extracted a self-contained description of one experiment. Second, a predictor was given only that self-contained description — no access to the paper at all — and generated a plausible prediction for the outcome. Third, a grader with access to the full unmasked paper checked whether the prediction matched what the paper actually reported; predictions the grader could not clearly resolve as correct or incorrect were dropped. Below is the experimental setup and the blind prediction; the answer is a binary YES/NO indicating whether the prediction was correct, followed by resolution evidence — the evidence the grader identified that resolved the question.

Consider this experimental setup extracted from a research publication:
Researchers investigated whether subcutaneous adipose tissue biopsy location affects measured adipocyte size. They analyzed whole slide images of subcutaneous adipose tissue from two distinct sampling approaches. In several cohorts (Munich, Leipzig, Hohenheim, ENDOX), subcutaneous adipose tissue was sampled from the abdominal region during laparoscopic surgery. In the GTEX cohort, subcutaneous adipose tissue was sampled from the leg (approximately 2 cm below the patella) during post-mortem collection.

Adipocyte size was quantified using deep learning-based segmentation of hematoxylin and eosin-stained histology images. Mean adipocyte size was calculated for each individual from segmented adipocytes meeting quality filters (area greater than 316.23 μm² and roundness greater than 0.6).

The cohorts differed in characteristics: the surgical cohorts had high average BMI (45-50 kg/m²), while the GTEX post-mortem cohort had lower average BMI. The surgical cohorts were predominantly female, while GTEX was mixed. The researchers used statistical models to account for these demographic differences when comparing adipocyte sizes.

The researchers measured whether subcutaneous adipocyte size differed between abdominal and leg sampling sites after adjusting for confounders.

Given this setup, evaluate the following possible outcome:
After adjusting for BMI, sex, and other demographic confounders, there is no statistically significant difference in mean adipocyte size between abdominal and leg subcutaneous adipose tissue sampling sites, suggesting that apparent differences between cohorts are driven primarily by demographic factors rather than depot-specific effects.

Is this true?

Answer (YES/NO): NO